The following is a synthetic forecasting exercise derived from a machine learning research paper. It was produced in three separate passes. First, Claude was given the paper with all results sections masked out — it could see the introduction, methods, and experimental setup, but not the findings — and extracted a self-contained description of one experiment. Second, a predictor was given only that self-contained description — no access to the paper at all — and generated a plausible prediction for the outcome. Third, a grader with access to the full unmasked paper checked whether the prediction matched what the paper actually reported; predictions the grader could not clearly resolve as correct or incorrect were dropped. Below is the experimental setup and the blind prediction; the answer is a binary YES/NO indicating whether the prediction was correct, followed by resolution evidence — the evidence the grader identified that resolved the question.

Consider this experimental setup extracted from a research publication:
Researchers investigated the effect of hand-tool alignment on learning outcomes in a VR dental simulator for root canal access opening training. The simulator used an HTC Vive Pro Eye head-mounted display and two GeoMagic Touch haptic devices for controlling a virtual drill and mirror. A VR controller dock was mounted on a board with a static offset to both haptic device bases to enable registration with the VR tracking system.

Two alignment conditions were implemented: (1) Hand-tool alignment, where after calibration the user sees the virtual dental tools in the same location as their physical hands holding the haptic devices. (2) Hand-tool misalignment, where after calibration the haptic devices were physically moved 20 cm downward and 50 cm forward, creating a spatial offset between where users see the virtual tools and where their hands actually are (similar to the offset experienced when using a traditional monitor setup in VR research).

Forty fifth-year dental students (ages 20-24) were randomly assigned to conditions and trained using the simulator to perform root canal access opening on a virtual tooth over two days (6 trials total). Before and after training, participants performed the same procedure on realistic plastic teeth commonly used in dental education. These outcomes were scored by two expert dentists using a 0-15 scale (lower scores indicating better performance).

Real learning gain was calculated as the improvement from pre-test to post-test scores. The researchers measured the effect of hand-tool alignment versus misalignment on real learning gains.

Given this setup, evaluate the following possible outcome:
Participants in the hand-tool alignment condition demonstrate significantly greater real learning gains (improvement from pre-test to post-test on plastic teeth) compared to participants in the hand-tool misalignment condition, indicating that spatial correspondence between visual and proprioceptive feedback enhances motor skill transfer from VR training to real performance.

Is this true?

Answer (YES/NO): NO